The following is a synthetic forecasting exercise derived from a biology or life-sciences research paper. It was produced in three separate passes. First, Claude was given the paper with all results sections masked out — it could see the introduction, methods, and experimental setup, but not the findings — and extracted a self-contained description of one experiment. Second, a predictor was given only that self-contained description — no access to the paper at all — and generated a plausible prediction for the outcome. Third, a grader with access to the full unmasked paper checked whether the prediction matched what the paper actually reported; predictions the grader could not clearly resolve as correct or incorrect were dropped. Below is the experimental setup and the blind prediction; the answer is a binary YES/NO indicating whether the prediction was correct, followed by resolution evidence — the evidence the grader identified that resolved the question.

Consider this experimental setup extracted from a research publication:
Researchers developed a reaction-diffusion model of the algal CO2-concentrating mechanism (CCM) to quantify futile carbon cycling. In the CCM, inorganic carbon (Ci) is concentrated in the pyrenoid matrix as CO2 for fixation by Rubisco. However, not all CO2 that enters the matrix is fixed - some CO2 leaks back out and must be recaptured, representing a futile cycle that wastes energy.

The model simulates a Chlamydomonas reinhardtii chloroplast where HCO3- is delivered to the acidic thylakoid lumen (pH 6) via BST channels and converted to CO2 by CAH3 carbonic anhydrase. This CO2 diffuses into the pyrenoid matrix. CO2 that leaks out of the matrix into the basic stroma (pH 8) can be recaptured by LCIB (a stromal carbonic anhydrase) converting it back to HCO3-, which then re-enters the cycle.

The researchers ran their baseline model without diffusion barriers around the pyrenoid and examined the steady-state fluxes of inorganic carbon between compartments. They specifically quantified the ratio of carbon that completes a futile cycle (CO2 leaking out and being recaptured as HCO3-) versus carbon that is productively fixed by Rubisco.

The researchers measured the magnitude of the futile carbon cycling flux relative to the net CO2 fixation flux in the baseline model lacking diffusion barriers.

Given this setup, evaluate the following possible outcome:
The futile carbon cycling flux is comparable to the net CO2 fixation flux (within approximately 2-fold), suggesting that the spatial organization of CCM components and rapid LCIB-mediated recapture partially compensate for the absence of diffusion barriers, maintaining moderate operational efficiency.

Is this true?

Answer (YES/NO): NO